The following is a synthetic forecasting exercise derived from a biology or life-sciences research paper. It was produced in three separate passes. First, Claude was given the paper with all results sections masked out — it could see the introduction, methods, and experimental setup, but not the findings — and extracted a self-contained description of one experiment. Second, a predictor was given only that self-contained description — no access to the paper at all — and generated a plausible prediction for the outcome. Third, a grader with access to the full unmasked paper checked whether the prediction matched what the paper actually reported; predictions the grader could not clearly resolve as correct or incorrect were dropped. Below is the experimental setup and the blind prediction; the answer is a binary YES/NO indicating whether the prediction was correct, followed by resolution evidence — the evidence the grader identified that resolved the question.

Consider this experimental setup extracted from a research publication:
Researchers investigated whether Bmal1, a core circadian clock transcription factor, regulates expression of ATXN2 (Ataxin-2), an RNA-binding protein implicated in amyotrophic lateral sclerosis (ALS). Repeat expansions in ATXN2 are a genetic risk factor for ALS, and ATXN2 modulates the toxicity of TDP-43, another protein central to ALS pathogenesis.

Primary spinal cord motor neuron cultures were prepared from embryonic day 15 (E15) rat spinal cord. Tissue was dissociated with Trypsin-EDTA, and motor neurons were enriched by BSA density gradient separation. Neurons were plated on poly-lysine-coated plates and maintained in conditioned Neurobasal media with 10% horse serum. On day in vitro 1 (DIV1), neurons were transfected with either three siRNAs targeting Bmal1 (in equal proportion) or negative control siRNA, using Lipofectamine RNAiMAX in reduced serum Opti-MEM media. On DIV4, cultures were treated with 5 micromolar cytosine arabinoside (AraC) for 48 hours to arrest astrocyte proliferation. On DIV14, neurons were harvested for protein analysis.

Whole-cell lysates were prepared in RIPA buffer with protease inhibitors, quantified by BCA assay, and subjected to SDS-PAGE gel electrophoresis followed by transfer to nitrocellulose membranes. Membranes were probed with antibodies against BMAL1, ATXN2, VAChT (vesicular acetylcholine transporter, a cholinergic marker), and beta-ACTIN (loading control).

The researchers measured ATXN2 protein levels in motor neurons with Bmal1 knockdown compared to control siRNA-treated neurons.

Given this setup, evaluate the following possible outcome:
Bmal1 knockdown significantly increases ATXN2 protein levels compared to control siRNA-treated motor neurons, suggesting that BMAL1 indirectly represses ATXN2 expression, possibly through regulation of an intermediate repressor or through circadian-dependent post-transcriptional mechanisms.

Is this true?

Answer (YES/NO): NO